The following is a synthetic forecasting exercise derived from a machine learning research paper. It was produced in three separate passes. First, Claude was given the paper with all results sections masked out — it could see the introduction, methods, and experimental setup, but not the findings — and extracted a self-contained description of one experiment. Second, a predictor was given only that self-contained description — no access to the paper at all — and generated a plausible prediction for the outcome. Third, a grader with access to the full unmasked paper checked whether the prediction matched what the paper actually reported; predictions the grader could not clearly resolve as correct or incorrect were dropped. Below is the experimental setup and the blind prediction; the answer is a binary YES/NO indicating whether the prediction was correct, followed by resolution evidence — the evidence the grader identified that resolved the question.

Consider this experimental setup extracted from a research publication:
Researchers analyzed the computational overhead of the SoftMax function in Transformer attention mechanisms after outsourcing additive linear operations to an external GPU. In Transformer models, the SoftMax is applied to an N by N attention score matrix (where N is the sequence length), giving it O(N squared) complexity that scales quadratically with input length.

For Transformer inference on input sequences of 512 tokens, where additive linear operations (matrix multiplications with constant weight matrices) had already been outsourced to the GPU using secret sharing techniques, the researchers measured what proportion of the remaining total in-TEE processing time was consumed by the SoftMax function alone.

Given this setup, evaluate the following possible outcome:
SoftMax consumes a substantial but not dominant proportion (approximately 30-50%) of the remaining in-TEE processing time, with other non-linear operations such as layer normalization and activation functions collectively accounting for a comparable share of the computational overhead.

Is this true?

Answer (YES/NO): NO